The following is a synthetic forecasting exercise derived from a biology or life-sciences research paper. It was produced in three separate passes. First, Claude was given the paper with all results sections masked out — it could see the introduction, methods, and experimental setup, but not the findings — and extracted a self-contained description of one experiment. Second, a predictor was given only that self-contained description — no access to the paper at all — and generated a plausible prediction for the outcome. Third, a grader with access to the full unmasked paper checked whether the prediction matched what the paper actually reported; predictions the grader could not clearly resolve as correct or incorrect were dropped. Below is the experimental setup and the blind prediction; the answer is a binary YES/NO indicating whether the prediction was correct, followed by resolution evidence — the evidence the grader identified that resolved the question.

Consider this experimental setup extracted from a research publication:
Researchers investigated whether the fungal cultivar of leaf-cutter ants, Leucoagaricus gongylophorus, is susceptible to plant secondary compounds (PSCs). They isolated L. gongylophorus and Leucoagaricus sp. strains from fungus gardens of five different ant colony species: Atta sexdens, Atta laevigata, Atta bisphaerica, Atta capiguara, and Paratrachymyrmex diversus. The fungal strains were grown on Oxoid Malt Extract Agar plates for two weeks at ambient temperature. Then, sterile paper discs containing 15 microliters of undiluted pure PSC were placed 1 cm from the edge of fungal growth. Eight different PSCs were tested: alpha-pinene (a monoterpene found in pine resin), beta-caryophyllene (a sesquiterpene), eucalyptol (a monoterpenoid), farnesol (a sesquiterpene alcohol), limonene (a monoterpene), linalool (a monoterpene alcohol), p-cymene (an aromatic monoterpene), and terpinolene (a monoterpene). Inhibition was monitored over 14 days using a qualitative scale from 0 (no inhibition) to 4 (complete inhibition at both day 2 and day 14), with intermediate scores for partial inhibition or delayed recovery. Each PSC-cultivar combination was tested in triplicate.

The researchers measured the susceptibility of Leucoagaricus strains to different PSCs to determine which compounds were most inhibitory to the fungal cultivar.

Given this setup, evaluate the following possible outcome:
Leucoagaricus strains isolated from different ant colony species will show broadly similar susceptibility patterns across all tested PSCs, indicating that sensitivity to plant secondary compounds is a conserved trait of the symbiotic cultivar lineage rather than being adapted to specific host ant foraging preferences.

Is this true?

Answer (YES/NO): NO